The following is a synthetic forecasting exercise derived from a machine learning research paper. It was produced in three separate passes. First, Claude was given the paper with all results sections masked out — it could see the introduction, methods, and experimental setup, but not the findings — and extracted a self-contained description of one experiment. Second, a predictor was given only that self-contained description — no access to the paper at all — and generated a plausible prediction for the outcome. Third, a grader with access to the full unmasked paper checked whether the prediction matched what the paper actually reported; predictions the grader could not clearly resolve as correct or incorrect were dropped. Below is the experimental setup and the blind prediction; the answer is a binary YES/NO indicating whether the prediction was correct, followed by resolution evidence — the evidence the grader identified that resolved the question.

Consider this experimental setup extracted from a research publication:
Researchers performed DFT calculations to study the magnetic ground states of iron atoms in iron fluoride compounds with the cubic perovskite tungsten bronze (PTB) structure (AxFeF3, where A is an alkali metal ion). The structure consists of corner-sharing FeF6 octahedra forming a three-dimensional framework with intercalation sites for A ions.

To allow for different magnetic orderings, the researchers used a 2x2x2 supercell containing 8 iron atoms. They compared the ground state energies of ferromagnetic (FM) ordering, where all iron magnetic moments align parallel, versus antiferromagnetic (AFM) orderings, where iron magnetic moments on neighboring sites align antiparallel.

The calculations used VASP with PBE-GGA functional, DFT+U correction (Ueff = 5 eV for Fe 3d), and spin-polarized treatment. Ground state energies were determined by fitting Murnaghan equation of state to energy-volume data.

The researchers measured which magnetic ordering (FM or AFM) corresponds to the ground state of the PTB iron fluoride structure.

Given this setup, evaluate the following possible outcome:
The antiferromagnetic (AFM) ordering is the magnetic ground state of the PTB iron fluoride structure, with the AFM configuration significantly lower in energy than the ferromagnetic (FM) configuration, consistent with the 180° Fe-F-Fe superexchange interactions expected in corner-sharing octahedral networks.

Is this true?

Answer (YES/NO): YES